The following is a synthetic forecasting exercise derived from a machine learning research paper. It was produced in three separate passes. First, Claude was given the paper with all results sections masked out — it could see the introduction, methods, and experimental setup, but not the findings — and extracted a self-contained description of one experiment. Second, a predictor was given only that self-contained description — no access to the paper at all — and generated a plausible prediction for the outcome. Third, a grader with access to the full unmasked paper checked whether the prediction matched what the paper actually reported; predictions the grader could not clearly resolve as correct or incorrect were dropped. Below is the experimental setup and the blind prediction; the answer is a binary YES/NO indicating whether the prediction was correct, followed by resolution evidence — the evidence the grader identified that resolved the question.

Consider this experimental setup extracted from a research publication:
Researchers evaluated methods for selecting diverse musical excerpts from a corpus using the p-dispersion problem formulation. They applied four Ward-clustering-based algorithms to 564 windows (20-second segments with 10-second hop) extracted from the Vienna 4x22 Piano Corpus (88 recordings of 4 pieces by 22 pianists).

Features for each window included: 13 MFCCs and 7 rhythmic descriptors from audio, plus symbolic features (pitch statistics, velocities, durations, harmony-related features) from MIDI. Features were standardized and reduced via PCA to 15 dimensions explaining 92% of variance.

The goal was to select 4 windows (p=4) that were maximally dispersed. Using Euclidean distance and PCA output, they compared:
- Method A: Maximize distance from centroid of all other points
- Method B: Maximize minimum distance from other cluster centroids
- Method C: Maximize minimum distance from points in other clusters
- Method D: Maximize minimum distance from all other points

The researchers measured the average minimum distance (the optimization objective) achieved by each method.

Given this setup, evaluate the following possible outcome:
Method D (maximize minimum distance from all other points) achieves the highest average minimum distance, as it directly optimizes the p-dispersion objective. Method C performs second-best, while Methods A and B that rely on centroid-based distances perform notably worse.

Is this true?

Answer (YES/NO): NO